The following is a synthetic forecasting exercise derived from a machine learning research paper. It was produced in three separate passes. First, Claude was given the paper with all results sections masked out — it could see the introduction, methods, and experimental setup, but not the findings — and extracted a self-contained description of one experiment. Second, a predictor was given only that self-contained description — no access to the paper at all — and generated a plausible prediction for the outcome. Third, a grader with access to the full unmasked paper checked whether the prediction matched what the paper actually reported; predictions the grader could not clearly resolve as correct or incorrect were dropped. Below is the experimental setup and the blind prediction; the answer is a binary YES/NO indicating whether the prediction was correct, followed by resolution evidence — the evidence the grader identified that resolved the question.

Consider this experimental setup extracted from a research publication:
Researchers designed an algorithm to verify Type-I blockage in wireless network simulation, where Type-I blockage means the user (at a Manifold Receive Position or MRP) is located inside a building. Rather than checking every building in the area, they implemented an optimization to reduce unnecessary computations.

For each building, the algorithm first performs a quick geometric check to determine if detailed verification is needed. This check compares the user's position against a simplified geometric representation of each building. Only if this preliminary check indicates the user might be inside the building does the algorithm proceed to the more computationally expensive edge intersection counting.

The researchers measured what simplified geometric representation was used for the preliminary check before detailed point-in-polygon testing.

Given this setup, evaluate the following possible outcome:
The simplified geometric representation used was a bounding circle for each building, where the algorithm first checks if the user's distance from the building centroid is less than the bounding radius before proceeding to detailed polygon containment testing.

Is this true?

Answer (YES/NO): YES